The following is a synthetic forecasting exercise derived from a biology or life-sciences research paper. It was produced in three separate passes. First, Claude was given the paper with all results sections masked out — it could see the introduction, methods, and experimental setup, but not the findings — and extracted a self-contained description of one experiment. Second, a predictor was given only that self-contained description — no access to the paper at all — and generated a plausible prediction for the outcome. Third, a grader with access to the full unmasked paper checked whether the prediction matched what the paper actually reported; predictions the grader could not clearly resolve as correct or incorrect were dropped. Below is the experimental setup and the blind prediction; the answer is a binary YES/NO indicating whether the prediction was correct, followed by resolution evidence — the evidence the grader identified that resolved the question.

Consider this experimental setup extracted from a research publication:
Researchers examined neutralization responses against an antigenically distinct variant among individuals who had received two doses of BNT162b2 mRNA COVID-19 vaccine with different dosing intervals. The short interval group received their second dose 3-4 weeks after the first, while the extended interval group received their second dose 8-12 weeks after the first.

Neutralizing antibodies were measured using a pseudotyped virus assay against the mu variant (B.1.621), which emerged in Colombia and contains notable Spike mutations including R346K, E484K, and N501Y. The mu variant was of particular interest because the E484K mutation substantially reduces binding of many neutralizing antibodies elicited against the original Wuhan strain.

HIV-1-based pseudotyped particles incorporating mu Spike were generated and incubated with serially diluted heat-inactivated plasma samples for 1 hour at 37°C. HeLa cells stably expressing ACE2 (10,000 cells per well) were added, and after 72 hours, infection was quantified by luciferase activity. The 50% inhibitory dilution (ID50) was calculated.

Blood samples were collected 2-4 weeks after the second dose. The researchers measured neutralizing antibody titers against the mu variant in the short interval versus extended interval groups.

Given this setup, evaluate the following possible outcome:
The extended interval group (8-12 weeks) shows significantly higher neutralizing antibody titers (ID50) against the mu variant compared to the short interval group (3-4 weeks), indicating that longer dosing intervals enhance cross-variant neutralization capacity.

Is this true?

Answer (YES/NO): YES